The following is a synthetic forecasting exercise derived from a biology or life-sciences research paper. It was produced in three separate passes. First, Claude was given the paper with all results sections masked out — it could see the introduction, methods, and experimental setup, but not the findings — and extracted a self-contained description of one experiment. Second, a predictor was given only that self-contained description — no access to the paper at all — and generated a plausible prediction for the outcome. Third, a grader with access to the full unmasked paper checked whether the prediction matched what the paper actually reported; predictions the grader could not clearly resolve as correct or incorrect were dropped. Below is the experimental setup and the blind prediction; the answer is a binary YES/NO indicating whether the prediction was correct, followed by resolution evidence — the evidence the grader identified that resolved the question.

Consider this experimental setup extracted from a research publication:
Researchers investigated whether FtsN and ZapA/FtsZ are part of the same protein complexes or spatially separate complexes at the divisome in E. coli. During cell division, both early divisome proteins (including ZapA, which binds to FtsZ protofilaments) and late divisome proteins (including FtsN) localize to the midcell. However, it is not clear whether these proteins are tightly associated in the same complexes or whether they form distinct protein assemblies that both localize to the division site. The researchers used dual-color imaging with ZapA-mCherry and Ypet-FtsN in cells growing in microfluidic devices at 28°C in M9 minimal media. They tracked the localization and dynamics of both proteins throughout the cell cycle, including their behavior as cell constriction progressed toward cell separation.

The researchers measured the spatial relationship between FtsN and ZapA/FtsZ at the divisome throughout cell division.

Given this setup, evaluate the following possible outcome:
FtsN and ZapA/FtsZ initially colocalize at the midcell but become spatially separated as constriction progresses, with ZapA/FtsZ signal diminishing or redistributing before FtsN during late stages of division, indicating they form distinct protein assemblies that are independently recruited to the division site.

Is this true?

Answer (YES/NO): NO